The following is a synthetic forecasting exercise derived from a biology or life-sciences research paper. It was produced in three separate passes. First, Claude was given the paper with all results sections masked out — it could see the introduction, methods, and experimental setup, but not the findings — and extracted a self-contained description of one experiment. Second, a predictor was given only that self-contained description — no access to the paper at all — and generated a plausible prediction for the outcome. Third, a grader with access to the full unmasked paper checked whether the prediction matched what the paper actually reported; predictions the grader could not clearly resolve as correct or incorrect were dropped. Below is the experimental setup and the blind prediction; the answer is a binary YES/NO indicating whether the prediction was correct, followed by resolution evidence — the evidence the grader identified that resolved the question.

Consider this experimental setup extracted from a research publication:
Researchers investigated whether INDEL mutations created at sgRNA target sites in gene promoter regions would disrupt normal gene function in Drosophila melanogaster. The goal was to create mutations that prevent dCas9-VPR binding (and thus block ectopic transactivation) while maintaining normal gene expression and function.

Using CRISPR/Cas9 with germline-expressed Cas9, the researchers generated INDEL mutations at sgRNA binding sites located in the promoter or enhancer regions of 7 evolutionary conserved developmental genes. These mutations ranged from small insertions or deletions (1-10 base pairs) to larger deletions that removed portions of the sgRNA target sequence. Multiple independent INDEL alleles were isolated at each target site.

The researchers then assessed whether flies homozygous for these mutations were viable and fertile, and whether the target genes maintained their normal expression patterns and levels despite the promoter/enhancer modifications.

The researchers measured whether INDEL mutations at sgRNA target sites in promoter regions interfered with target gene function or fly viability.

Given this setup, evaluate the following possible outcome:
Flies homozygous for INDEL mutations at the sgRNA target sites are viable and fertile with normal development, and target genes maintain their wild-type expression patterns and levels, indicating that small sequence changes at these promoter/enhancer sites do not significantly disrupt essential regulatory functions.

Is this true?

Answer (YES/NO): NO